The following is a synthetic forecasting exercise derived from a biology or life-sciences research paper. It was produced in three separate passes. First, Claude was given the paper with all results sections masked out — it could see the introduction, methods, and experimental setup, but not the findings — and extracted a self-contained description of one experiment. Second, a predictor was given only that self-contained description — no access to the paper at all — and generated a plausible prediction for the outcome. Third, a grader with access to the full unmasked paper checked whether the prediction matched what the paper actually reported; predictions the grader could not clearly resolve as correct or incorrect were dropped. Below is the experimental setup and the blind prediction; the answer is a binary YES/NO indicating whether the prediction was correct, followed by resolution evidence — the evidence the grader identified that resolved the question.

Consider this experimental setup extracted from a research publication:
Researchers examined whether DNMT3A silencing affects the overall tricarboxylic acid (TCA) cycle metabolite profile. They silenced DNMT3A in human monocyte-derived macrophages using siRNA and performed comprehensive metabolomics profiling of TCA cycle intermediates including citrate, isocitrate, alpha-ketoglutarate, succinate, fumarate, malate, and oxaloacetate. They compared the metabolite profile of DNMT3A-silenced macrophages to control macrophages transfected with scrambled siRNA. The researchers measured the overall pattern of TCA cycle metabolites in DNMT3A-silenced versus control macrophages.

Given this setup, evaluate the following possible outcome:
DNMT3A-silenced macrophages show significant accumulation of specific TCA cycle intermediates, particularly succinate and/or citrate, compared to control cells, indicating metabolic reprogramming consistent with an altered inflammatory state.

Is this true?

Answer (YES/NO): YES